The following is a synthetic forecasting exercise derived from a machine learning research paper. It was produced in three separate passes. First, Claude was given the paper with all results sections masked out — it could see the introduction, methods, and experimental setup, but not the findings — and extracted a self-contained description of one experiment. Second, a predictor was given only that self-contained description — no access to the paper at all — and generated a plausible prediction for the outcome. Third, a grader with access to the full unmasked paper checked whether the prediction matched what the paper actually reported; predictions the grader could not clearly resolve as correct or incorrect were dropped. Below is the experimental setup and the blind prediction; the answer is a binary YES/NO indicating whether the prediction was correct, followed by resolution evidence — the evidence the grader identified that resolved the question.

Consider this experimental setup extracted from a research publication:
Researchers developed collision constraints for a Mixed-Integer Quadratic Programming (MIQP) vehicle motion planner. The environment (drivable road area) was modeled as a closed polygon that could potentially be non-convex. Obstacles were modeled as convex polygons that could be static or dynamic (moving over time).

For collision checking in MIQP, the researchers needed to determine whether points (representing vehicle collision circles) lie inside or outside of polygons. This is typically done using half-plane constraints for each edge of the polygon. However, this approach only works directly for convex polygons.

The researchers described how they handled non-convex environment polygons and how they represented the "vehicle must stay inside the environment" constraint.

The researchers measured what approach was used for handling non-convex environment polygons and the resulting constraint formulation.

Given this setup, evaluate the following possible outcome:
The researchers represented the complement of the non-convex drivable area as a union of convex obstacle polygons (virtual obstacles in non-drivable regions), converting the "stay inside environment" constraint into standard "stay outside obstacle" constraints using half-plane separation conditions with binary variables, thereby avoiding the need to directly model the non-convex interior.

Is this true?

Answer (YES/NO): NO